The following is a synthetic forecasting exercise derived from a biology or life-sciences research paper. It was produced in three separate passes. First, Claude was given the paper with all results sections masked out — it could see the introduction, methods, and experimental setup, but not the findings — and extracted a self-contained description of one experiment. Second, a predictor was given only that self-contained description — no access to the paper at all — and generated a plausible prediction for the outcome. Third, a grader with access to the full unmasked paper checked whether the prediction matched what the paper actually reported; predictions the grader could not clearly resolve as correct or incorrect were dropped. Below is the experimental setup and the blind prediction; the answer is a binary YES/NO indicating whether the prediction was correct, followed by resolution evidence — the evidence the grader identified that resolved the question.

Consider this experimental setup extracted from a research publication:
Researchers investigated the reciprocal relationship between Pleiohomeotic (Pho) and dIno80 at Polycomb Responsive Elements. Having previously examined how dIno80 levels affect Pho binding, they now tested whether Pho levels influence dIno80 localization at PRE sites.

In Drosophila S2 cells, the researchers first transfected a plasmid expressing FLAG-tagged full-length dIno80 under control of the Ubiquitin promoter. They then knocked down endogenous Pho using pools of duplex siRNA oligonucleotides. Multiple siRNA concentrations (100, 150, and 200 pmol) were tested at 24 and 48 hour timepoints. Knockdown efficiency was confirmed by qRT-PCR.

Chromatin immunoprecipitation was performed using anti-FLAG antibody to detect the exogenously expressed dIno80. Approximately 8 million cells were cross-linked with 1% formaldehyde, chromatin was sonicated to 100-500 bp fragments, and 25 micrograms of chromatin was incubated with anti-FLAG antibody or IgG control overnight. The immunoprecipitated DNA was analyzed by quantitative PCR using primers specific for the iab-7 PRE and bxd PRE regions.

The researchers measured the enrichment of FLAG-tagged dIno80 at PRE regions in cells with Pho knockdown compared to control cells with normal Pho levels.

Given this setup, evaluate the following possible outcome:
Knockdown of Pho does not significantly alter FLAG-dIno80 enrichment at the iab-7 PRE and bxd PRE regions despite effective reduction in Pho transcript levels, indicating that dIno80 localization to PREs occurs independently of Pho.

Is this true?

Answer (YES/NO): NO